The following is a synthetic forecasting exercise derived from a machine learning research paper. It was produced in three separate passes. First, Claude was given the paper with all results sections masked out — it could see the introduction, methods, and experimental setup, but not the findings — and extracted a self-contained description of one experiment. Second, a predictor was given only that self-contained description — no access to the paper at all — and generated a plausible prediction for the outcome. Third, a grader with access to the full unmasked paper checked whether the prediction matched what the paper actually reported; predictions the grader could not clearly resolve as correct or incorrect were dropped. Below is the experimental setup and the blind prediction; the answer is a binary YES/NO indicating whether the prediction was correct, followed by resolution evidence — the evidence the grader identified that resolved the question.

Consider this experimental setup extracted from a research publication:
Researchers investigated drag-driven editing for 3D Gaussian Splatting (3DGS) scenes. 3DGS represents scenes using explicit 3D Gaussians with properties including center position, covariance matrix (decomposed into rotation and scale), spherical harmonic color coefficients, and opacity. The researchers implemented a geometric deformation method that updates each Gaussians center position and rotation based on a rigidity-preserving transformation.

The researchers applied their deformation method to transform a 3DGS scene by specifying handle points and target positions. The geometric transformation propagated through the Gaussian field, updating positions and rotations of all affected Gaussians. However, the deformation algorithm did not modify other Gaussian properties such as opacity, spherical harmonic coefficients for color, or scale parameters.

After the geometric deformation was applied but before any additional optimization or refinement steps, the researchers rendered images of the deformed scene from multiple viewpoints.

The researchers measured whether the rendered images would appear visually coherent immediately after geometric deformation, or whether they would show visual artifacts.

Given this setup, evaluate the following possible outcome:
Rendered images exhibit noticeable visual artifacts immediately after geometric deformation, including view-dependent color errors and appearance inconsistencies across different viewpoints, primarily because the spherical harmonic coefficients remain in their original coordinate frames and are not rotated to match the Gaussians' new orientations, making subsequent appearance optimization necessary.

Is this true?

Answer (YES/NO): NO